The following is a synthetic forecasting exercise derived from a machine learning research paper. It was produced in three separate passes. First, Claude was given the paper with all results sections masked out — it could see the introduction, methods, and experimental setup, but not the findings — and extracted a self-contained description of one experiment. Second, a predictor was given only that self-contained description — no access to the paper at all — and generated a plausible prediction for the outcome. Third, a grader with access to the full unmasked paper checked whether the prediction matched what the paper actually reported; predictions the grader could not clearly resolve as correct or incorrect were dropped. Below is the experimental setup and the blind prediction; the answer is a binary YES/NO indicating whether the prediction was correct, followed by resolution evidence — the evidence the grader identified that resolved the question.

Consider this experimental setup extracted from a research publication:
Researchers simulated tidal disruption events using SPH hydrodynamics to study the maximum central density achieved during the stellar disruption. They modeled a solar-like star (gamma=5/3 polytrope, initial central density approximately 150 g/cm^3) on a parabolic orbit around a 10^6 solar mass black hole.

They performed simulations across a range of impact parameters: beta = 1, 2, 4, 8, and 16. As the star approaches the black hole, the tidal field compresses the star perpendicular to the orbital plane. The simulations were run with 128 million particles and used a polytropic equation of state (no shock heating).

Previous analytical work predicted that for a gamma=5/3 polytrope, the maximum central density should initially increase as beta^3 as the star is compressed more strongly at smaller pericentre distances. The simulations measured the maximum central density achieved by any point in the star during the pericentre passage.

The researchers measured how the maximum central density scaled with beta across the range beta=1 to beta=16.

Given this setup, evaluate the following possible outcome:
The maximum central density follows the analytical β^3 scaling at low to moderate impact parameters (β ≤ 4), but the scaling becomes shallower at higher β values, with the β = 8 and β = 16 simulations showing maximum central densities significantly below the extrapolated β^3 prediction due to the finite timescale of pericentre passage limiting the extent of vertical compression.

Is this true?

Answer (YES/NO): NO